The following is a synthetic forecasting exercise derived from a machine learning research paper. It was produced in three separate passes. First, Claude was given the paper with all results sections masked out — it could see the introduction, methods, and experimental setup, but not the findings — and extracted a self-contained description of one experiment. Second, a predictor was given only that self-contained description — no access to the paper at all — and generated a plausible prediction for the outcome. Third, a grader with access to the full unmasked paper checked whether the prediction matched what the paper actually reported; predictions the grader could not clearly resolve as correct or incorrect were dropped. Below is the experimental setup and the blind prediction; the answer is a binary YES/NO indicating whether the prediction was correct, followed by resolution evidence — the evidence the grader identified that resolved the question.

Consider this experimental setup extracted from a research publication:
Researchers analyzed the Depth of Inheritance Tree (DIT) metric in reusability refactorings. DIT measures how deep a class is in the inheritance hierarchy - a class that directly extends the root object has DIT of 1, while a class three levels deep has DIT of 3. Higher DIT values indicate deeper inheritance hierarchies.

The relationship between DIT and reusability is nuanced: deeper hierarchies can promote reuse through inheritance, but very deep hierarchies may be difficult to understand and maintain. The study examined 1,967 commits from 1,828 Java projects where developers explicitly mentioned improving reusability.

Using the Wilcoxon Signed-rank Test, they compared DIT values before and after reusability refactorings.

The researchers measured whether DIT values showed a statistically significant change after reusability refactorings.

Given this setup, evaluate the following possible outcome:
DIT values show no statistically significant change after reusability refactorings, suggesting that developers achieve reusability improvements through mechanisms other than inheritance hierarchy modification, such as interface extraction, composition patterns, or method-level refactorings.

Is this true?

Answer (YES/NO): YES